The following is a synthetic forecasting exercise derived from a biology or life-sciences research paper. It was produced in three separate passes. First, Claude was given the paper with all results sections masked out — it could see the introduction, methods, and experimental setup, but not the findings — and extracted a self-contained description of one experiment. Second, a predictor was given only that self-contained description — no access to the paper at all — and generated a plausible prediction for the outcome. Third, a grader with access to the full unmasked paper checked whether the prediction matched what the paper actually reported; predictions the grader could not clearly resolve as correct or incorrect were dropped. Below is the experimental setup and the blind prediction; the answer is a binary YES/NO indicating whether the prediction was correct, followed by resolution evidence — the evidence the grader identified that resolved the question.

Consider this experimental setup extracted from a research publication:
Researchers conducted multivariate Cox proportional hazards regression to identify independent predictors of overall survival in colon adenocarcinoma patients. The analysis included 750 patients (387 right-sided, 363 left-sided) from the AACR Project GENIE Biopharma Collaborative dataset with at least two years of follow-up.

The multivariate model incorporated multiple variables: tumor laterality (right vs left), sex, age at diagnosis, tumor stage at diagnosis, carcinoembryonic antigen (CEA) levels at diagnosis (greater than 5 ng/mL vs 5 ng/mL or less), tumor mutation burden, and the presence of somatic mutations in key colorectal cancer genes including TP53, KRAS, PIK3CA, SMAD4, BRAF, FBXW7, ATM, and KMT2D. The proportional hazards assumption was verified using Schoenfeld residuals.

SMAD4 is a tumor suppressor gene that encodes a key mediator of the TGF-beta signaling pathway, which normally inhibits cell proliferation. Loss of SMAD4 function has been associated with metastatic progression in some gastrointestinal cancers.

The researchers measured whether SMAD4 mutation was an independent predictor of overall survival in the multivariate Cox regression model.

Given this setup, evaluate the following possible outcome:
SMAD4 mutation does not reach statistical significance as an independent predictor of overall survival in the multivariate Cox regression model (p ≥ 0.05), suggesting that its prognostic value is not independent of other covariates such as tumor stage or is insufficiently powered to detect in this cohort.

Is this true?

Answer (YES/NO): YES